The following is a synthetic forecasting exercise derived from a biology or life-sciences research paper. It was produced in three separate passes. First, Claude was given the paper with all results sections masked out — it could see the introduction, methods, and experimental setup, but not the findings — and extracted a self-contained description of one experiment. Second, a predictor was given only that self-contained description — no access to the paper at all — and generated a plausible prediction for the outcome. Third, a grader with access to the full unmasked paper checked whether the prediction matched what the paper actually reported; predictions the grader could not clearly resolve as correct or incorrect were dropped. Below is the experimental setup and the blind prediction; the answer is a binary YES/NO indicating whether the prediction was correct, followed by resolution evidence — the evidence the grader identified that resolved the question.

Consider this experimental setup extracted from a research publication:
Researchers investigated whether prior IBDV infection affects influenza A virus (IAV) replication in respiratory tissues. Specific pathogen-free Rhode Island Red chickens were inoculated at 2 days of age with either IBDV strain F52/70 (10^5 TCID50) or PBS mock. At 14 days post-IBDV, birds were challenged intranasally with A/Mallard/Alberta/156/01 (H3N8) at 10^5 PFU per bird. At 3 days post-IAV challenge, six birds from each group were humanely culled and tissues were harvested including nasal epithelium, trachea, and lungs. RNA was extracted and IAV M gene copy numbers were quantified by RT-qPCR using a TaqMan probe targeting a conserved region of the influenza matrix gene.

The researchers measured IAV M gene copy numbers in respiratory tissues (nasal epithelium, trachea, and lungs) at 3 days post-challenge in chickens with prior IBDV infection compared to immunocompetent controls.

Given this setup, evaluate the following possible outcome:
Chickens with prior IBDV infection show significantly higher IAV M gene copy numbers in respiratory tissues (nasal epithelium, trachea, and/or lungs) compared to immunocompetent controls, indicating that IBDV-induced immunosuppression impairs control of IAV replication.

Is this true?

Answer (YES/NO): NO